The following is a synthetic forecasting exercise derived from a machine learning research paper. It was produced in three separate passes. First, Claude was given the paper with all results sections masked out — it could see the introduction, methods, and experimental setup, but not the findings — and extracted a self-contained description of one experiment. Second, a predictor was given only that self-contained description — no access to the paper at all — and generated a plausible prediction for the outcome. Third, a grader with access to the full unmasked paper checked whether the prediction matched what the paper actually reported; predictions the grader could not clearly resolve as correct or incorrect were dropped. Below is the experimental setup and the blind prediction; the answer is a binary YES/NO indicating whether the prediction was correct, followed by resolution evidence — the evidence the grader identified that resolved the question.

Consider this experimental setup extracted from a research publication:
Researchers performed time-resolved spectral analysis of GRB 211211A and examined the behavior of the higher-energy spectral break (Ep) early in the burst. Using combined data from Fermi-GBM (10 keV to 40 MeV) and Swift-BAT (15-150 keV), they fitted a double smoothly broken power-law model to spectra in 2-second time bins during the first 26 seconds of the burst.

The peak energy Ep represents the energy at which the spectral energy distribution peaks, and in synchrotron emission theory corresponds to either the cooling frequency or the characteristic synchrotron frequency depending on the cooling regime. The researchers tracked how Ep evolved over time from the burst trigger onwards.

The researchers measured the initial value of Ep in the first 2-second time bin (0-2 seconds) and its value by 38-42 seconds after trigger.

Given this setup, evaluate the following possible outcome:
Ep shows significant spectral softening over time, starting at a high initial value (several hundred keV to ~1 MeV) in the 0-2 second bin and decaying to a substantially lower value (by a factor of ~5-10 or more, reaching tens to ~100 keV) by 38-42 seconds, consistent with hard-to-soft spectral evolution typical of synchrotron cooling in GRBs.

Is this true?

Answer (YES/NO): NO